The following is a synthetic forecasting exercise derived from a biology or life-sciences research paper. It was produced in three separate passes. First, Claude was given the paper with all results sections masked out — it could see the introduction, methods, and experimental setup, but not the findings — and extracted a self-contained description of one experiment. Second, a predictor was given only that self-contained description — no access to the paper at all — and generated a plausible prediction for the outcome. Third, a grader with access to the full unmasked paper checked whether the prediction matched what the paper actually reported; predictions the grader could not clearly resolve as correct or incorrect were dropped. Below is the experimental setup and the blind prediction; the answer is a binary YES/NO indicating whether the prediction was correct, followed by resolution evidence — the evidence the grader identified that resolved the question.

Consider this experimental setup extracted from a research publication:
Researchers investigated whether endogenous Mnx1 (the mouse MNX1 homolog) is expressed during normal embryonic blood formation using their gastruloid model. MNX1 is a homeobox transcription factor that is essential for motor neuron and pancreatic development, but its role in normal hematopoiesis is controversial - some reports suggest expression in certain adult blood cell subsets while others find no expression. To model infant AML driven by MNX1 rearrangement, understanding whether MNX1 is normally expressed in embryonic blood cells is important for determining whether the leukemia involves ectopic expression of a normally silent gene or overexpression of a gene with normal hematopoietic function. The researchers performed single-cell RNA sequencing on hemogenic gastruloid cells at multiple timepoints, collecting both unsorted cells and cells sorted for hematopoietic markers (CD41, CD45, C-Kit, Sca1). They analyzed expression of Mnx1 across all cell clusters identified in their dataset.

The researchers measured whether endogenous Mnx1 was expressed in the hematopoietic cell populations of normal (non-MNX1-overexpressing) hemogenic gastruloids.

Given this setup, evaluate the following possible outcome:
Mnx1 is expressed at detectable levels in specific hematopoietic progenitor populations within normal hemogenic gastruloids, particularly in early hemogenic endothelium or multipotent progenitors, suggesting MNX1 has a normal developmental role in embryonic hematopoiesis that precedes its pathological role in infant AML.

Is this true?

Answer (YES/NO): NO